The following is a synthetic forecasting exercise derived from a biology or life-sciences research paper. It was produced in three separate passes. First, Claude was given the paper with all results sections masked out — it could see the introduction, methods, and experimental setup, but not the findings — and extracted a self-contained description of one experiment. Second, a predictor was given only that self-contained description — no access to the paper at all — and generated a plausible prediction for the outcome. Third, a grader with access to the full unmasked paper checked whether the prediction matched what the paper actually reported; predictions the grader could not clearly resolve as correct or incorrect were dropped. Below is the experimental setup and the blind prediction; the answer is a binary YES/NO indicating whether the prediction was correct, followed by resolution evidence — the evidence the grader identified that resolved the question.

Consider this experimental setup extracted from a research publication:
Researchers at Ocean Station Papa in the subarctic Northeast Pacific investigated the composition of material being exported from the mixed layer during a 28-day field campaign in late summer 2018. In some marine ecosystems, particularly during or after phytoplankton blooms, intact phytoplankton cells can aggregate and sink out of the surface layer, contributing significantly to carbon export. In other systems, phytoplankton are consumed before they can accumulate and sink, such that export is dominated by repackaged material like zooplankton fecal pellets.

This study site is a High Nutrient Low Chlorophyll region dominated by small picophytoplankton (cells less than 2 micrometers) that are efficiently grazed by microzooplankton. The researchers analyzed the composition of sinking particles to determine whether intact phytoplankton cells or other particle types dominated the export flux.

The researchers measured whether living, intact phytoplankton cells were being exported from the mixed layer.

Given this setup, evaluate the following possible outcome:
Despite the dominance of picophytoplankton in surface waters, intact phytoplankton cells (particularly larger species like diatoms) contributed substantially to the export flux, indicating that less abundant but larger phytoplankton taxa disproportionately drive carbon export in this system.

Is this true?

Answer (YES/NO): NO